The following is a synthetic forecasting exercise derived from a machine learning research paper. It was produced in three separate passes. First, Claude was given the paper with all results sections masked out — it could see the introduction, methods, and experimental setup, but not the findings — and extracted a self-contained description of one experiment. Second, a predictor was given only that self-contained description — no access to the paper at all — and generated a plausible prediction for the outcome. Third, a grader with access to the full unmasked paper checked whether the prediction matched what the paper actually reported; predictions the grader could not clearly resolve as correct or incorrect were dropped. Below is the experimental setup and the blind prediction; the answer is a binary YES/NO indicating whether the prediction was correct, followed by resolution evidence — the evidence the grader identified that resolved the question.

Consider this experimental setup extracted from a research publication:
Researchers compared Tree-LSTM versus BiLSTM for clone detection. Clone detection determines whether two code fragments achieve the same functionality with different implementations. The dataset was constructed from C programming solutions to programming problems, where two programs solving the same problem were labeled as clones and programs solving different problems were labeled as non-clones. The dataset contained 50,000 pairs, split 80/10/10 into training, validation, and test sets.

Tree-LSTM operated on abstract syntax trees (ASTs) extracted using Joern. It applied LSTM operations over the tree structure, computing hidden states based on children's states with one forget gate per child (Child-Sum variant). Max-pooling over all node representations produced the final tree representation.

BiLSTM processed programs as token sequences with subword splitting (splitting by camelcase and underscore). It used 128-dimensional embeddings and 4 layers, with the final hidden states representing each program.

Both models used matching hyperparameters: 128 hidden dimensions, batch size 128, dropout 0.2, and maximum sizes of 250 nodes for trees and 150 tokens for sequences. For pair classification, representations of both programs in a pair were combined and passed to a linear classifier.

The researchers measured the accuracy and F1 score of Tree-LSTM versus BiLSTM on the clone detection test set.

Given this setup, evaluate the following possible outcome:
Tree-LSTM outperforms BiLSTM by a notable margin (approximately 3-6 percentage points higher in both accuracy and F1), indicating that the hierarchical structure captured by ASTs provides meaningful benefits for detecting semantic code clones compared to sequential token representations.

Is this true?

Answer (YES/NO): YES